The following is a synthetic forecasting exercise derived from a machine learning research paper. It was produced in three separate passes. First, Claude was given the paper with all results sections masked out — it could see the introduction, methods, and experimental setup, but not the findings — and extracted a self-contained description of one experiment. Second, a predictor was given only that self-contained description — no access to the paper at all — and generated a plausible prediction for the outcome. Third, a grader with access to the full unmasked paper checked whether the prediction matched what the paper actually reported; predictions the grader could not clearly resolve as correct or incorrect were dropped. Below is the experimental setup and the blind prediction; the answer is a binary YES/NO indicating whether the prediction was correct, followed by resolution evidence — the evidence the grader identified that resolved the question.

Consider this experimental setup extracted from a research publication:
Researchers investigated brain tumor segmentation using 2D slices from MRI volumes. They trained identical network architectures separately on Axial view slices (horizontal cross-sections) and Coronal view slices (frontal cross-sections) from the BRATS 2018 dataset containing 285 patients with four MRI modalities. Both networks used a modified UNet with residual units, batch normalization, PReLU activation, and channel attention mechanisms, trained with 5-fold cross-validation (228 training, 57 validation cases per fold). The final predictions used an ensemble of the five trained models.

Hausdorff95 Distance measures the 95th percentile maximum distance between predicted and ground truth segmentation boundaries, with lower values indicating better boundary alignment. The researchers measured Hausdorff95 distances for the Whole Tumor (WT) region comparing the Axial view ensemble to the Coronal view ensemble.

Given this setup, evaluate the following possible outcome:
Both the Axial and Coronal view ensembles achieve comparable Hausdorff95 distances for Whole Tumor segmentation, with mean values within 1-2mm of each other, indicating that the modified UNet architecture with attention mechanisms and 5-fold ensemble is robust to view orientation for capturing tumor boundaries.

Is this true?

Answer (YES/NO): YES